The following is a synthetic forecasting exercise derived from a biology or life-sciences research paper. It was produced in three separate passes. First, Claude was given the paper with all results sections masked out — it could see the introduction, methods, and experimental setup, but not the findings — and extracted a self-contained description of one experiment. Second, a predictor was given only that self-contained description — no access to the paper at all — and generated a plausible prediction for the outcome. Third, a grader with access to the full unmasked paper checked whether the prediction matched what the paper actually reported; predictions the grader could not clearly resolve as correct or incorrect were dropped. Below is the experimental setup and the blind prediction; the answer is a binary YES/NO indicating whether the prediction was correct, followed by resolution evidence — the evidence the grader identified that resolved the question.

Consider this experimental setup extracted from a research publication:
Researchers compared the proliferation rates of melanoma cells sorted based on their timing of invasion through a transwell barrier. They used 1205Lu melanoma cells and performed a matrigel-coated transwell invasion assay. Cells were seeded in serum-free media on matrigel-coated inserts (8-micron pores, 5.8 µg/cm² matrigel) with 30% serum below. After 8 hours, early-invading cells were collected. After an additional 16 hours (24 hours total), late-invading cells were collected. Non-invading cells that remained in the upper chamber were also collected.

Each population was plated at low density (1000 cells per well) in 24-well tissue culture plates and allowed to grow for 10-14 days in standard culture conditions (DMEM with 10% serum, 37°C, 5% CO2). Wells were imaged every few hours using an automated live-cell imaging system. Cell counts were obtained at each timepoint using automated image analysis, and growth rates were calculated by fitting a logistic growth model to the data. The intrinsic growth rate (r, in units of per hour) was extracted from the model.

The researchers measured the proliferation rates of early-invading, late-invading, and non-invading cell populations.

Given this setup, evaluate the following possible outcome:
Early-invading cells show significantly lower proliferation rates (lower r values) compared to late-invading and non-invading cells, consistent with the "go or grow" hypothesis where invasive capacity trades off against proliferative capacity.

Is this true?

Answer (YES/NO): YES